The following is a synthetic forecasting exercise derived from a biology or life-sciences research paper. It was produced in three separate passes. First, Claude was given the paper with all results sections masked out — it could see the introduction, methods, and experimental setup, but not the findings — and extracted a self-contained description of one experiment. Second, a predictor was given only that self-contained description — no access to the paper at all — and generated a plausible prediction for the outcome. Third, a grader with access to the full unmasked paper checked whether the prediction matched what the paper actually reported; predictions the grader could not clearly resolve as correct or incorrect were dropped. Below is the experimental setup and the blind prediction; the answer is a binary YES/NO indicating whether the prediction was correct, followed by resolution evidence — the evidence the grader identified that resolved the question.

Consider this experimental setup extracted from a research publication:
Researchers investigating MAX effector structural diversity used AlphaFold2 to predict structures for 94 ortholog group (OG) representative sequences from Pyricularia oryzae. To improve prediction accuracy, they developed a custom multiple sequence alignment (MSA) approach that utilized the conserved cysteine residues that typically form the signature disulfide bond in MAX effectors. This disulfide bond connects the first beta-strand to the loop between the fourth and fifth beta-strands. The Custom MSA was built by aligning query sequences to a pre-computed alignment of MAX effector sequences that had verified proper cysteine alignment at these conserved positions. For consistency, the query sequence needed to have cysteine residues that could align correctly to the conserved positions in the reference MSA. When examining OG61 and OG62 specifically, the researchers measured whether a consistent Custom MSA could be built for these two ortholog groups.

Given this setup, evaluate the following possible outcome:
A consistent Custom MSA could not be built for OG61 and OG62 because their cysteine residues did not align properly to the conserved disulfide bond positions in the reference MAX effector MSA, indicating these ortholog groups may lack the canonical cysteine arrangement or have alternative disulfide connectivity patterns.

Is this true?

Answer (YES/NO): NO